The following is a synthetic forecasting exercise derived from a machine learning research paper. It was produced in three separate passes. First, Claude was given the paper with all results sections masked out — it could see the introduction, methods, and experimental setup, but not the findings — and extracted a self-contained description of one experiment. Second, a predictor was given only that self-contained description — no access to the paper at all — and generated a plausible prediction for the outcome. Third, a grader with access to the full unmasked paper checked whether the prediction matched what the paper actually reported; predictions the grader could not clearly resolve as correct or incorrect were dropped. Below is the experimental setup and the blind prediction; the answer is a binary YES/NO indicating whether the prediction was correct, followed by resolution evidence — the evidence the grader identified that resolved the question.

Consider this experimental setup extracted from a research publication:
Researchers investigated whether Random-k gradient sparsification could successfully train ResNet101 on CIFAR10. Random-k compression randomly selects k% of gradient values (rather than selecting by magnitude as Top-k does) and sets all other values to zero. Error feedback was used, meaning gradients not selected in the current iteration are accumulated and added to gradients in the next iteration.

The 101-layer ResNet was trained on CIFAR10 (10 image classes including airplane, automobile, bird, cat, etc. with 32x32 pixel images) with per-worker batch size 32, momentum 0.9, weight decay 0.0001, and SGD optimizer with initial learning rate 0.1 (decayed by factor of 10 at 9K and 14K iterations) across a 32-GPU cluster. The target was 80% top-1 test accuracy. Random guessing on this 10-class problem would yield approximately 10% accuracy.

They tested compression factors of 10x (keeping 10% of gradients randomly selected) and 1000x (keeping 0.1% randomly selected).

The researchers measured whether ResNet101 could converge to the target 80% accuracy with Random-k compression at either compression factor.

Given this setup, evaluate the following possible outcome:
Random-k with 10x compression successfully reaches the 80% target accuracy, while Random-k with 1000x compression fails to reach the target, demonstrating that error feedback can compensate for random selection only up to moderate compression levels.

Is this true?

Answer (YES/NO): NO